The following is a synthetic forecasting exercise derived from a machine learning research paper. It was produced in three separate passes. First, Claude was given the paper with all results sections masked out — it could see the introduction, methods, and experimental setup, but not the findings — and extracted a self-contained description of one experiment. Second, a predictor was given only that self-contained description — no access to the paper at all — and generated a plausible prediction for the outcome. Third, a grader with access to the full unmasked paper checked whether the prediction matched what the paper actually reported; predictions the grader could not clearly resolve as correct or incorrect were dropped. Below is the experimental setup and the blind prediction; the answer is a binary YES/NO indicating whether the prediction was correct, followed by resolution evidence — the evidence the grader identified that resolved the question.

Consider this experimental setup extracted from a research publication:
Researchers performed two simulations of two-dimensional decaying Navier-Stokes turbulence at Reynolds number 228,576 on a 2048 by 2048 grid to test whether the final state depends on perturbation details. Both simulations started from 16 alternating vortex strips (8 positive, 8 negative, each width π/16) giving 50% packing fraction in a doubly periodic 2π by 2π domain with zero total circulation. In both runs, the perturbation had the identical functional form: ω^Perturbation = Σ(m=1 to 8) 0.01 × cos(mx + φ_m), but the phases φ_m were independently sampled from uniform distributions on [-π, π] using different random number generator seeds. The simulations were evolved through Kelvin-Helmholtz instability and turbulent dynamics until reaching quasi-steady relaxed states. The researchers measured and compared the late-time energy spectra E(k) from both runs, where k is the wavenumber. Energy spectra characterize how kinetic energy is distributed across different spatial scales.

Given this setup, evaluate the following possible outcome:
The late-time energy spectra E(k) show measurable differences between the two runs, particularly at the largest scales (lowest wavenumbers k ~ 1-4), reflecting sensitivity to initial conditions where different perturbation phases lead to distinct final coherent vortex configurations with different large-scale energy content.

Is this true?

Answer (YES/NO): NO